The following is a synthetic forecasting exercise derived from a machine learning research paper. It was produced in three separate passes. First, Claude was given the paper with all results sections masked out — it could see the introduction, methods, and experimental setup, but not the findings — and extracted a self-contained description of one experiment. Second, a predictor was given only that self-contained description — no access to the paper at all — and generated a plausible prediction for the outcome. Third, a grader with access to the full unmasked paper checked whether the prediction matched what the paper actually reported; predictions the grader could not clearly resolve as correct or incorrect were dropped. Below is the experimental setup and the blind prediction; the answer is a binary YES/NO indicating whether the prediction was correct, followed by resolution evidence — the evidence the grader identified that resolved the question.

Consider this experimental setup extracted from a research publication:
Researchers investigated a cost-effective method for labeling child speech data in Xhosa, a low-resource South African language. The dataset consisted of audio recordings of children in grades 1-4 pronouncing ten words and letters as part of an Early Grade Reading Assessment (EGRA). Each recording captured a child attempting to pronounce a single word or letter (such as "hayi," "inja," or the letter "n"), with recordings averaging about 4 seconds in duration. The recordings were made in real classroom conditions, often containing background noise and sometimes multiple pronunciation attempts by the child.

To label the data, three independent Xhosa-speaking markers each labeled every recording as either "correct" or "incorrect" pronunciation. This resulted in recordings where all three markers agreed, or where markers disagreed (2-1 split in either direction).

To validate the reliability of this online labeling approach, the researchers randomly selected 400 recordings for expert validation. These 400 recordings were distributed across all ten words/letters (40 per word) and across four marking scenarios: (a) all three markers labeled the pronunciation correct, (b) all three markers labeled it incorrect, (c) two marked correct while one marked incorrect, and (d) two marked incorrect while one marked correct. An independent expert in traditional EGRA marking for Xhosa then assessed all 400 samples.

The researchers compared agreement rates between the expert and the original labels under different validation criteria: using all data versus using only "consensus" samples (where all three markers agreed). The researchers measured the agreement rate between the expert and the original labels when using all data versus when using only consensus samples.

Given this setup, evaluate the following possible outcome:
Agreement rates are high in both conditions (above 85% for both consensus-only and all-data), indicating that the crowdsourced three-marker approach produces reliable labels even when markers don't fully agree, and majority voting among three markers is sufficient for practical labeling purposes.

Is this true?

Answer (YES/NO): NO